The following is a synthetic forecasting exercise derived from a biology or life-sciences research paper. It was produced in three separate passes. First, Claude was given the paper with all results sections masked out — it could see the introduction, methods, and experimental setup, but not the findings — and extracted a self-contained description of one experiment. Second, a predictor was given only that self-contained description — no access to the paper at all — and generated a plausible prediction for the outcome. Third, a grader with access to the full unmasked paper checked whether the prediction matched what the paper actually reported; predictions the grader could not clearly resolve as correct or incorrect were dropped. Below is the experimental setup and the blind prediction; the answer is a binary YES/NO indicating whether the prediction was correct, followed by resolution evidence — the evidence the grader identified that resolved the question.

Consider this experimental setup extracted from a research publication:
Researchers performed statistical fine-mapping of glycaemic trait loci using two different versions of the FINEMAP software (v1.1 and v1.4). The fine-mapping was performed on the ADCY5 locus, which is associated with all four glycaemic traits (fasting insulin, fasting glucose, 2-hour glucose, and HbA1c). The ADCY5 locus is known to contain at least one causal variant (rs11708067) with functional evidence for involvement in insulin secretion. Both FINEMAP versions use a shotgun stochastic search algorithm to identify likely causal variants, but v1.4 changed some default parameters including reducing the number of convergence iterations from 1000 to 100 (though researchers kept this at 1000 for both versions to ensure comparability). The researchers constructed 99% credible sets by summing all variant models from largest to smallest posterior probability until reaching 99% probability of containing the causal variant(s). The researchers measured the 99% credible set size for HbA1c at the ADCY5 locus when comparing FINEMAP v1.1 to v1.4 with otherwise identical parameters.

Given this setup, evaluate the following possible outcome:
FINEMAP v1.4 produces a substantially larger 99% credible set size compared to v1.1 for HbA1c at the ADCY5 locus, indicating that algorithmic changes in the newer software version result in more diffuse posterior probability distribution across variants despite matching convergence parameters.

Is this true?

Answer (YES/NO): YES